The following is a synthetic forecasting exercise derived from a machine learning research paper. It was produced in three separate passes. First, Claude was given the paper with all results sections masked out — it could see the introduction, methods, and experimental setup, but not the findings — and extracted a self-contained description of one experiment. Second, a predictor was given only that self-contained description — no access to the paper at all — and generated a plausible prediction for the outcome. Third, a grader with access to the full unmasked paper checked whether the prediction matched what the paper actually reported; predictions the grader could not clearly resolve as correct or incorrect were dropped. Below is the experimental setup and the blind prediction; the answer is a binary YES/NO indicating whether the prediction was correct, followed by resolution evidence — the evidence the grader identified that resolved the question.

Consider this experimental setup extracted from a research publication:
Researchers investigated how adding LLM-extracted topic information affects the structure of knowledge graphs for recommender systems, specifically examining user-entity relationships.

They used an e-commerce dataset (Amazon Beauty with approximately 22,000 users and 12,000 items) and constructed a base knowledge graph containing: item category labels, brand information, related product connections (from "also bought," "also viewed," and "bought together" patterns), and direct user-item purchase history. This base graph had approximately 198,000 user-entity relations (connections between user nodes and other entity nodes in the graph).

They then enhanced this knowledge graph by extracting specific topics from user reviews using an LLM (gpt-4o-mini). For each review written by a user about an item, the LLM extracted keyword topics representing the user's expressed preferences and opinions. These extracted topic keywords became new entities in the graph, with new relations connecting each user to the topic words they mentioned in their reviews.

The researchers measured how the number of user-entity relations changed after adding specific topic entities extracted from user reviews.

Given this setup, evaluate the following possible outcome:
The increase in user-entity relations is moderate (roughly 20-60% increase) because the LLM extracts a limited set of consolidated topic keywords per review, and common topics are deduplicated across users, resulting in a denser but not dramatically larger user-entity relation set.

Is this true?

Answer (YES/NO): NO